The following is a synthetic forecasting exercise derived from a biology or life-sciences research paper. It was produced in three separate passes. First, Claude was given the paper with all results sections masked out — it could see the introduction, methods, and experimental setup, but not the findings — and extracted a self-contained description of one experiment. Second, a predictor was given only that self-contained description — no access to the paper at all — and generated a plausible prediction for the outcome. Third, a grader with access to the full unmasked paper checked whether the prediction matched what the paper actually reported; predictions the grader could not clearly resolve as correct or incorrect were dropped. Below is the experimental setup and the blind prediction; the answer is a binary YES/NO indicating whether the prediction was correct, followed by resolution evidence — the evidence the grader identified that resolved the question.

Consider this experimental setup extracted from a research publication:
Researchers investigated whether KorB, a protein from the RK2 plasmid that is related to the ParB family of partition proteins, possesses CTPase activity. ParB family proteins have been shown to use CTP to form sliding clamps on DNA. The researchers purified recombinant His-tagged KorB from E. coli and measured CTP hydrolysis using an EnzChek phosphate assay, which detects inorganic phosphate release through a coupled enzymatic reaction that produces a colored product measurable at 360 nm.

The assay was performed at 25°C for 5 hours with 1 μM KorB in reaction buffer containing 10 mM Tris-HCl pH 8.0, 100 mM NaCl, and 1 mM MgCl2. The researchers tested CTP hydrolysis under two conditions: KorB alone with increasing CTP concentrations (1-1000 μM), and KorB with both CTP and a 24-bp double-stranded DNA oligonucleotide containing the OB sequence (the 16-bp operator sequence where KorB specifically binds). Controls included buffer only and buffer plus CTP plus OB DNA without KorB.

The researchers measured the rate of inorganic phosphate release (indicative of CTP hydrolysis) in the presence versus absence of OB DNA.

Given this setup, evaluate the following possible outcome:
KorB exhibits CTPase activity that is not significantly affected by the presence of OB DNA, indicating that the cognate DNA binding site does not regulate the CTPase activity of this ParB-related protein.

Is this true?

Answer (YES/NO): NO